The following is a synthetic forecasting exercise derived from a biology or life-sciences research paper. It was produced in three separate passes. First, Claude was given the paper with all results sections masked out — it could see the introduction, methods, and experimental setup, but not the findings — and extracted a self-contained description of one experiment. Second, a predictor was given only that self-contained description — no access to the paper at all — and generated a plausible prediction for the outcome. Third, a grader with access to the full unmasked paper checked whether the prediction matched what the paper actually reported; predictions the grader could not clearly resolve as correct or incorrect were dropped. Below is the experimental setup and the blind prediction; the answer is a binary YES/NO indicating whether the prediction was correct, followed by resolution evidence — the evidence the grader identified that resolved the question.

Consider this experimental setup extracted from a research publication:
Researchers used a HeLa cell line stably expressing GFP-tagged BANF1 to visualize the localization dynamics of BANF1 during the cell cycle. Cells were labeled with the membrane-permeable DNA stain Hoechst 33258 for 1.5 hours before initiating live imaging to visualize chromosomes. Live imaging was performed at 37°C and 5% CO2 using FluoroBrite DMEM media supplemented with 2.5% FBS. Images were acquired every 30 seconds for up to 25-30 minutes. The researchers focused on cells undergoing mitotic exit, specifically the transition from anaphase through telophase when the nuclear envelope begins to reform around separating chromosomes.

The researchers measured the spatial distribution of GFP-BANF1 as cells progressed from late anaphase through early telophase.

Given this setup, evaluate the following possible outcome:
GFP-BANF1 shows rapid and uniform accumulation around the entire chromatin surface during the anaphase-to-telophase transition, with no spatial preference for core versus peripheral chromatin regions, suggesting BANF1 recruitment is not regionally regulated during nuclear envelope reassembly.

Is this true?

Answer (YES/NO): NO